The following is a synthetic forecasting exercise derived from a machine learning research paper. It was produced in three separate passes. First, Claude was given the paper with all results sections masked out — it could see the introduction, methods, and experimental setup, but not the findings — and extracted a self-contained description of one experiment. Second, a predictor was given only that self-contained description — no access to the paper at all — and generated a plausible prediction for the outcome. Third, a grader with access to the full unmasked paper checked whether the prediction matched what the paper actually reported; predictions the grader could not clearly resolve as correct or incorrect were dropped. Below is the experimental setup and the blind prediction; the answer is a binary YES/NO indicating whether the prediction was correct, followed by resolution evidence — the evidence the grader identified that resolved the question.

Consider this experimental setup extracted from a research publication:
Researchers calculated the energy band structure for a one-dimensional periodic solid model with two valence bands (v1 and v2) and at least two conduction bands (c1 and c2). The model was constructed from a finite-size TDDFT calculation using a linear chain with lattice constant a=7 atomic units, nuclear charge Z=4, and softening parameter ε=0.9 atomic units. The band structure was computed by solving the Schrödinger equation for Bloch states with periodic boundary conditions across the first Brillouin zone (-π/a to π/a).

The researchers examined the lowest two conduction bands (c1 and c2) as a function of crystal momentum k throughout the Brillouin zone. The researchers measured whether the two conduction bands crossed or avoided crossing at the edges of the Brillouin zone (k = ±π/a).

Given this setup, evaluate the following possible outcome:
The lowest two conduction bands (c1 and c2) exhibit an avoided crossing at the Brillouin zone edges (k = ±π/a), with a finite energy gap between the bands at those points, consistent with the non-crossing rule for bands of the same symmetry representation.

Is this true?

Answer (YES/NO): YES